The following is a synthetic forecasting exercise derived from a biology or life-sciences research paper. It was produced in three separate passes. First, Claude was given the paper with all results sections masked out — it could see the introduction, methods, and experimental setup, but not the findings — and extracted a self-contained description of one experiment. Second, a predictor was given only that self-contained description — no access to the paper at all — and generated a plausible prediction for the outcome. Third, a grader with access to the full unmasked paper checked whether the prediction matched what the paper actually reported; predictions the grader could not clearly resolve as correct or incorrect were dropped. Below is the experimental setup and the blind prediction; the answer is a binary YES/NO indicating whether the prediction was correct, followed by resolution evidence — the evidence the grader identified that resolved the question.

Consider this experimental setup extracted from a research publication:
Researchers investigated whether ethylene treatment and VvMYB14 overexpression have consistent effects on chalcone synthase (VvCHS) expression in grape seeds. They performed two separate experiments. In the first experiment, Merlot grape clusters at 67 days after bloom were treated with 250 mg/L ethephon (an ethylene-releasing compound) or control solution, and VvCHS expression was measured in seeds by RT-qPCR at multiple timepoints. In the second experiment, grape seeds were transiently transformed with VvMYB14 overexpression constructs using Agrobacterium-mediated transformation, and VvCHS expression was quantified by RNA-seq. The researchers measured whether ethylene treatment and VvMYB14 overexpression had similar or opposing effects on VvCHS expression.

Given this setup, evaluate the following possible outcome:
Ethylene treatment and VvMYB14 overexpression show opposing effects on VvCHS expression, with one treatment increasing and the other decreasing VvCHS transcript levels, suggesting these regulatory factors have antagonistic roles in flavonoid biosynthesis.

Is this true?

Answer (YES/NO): YES